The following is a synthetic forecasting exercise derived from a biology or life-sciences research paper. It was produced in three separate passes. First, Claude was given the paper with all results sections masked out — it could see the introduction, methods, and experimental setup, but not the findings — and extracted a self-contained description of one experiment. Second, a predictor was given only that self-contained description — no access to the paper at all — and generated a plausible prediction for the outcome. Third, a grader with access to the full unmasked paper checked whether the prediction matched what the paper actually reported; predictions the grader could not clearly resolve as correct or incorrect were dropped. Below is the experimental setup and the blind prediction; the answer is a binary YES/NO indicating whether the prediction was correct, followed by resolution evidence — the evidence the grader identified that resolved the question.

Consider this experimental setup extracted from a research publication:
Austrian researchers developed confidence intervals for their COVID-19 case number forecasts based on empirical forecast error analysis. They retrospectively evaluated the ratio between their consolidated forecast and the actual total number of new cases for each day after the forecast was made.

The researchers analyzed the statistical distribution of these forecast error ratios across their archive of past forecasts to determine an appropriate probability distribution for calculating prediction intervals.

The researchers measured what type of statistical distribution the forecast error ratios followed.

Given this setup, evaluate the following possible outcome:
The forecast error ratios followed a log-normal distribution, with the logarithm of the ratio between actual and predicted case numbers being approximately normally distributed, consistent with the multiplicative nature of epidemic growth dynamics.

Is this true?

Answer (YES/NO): YES